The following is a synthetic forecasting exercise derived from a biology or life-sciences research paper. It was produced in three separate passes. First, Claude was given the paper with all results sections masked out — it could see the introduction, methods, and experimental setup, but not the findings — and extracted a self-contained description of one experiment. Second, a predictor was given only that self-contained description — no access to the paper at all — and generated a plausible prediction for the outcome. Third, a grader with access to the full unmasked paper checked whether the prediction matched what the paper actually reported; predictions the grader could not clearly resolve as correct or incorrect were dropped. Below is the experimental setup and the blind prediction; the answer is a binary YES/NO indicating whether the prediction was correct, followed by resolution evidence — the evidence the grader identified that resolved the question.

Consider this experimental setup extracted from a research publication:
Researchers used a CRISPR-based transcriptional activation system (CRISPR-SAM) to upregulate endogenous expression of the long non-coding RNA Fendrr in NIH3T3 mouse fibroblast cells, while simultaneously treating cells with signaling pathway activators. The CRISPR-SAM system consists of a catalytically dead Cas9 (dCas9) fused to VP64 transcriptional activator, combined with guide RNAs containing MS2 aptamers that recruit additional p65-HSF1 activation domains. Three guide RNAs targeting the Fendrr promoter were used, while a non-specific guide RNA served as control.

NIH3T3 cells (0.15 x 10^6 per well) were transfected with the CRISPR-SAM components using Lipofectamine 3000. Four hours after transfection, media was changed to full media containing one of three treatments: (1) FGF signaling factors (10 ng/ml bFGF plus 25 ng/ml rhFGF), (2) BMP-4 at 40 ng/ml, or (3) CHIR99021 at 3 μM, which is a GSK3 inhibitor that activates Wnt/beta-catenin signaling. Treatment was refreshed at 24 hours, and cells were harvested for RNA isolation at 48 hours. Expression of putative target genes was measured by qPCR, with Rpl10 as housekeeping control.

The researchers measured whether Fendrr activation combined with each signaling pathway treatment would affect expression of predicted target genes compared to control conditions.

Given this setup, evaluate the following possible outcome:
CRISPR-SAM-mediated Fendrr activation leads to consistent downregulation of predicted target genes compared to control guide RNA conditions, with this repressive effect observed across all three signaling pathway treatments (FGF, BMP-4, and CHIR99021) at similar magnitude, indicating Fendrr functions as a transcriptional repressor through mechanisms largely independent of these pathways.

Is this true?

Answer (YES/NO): NO